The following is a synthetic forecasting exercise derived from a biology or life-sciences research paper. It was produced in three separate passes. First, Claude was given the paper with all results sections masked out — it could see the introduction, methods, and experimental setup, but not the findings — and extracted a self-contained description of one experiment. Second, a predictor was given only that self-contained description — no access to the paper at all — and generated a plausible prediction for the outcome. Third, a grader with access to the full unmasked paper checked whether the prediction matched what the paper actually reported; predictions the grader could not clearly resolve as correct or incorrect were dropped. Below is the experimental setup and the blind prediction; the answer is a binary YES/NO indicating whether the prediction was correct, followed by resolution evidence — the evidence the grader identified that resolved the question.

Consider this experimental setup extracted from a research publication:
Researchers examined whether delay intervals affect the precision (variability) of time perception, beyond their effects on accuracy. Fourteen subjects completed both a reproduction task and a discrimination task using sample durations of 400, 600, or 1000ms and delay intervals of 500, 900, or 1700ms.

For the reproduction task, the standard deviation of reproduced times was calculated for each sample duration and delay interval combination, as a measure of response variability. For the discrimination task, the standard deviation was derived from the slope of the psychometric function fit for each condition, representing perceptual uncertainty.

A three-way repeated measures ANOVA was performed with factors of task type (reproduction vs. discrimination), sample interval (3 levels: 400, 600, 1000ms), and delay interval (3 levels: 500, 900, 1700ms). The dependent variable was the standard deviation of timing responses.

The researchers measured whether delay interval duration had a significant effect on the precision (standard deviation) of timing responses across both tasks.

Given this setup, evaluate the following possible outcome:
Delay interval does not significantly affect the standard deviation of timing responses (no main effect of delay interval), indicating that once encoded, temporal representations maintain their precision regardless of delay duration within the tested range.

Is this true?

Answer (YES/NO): YES